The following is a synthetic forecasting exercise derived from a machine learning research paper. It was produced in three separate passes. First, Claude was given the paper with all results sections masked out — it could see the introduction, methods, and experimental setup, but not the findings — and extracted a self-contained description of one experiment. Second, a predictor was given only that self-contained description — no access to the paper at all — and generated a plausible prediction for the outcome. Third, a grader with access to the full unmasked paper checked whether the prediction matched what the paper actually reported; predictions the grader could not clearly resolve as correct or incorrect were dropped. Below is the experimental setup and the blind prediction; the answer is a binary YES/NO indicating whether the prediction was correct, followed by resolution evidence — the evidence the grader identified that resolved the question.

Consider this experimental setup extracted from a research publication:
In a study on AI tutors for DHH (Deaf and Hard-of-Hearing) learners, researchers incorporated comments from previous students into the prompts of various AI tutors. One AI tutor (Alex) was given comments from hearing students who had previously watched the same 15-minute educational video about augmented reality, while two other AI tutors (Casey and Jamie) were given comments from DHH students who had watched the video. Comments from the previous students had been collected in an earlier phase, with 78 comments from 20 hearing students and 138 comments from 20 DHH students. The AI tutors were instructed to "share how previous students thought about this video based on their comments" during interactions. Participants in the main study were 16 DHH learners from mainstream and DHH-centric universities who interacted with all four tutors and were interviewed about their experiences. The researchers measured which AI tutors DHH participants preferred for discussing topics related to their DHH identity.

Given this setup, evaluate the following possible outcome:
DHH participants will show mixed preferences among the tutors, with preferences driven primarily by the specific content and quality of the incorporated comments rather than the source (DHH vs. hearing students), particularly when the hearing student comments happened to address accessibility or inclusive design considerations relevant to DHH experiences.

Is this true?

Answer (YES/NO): NO